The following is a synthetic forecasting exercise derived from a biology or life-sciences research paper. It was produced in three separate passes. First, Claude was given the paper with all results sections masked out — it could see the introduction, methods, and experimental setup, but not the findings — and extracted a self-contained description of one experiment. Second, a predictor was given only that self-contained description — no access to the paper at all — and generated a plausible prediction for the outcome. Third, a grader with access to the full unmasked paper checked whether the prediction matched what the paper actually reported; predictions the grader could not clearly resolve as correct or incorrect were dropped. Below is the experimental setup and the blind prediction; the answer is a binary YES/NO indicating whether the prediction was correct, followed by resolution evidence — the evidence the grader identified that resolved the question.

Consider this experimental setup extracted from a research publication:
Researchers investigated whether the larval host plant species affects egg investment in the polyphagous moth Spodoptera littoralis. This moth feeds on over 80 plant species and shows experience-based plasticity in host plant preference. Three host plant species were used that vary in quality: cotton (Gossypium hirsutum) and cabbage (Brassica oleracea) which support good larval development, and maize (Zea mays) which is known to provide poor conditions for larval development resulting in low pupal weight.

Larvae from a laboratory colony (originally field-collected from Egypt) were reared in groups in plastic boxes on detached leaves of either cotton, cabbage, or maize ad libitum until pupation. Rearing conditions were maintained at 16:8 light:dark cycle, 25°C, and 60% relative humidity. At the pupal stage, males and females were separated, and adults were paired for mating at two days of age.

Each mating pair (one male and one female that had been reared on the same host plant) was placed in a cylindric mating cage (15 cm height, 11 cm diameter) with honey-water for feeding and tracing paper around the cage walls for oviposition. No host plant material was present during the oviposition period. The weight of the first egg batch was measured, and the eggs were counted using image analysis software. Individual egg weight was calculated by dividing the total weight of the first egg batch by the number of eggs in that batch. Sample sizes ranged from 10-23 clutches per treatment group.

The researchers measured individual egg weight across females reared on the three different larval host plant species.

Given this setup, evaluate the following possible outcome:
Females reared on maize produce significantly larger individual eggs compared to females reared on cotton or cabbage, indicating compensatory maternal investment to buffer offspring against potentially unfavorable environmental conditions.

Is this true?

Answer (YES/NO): NO